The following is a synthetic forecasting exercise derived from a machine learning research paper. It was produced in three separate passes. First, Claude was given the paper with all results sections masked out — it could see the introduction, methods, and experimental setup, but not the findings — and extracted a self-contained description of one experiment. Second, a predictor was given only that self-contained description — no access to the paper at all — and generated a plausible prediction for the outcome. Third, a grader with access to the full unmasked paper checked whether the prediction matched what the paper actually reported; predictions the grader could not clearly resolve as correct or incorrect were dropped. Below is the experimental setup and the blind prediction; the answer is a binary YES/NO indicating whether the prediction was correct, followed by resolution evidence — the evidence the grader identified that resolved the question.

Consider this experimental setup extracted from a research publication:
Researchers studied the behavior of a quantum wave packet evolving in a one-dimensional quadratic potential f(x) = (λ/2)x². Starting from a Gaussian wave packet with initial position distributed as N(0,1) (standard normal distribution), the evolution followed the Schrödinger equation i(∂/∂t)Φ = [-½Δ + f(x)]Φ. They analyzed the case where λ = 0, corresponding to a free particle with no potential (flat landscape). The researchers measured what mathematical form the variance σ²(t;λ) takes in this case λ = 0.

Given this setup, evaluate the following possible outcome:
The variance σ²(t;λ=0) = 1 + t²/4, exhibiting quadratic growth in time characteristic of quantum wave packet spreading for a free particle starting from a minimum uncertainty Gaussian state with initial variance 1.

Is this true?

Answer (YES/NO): YES